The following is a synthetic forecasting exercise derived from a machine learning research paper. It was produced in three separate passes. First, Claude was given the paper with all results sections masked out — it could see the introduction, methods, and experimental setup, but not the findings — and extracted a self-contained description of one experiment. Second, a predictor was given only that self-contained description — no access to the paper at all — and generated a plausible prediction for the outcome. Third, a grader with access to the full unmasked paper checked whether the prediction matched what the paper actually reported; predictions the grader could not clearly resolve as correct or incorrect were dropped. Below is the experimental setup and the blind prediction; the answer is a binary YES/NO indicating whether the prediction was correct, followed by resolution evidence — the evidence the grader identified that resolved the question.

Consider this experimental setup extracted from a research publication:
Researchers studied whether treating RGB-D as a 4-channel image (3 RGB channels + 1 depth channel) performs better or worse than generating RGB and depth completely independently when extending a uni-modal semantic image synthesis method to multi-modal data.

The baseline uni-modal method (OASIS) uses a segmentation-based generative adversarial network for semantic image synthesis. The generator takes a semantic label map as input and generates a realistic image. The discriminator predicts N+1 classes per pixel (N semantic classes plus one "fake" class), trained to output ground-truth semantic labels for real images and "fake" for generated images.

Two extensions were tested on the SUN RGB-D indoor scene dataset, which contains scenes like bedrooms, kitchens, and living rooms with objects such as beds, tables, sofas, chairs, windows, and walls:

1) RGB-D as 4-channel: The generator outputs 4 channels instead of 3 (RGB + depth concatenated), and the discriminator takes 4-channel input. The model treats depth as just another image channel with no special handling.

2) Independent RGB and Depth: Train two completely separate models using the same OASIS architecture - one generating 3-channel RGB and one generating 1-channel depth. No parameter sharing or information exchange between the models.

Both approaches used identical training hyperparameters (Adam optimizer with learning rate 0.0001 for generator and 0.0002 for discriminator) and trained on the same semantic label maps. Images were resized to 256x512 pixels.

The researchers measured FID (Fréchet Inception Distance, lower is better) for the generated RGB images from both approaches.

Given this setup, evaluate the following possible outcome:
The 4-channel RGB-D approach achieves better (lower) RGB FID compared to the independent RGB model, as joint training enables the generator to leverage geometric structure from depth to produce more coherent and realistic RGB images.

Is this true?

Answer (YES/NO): YES